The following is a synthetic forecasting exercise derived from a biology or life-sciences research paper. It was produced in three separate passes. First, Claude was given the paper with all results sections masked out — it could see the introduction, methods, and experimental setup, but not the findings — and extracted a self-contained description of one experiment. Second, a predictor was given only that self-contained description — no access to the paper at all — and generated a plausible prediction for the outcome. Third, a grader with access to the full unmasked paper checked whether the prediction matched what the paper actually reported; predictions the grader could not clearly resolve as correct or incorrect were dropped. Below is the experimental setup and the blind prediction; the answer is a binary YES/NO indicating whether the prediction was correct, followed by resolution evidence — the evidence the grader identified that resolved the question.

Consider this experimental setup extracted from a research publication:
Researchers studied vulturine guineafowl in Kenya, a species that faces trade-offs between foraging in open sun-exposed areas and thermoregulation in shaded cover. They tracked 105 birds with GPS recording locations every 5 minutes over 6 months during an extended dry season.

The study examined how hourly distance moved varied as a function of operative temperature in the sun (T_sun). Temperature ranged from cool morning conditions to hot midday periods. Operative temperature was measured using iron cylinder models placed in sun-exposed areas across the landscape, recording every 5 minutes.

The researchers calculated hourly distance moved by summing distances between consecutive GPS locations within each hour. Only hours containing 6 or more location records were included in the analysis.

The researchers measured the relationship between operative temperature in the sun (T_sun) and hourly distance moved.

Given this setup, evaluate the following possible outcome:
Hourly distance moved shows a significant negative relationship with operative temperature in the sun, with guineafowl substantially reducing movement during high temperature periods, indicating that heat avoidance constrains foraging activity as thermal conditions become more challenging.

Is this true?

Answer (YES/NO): NO